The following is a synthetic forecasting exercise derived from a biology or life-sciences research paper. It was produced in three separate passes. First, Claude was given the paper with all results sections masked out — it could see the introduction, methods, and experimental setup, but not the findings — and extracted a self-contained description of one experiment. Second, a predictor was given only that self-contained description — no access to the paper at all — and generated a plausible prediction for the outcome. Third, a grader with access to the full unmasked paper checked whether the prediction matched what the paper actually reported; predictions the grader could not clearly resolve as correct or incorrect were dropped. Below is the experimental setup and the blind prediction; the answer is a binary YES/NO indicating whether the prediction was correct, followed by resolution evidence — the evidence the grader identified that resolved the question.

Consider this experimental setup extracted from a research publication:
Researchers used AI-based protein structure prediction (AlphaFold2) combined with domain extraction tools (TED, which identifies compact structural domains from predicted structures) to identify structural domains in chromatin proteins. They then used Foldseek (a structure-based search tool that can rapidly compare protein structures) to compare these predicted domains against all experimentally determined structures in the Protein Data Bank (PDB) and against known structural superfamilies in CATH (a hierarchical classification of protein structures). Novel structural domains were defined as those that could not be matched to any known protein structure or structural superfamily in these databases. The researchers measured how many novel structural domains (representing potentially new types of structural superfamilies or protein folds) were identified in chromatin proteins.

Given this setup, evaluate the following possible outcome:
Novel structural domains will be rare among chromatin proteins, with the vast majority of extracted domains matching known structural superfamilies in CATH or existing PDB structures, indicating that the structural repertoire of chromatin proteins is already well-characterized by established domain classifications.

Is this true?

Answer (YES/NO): NO